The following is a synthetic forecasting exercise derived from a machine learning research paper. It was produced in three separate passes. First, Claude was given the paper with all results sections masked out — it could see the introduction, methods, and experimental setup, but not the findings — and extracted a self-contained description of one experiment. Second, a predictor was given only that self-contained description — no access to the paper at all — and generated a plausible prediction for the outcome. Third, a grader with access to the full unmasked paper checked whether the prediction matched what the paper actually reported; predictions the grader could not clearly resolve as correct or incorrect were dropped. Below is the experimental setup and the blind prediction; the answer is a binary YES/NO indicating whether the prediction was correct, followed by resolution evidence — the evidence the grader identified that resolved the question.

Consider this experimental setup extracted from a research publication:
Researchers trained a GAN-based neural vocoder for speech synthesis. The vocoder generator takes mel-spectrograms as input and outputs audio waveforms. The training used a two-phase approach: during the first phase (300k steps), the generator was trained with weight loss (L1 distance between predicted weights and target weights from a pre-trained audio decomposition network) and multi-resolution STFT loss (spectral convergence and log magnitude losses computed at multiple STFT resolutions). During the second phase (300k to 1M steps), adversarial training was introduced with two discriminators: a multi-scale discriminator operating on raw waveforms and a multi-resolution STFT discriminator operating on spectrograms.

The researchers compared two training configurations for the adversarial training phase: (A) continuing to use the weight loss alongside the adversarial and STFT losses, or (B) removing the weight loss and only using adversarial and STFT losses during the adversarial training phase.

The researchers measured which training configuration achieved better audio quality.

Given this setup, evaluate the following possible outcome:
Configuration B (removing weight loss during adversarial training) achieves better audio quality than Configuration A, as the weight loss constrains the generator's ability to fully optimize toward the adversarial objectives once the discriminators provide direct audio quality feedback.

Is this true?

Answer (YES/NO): YES